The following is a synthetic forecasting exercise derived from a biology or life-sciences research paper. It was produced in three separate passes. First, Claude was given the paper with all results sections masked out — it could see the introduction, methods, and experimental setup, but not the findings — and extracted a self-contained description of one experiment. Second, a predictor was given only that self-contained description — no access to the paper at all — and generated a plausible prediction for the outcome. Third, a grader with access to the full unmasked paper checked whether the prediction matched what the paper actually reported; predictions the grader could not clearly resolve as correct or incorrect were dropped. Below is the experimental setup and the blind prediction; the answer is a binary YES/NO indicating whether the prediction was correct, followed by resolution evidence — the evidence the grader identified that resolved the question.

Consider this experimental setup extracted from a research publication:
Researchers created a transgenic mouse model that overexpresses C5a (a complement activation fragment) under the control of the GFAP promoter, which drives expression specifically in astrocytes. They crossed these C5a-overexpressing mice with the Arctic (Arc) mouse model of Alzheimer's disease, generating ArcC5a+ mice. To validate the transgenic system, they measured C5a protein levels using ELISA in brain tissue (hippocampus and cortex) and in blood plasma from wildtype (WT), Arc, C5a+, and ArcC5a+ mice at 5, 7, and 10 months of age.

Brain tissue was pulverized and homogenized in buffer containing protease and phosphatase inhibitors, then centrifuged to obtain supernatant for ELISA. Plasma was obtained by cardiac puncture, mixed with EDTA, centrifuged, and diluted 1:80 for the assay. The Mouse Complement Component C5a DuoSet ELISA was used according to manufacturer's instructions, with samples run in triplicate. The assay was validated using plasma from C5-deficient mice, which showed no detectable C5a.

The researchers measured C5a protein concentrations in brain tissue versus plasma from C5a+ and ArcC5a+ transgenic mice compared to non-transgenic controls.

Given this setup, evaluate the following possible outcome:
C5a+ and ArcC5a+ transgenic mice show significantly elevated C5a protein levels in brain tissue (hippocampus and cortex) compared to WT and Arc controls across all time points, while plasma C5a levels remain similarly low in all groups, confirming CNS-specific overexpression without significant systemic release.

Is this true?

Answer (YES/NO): YES